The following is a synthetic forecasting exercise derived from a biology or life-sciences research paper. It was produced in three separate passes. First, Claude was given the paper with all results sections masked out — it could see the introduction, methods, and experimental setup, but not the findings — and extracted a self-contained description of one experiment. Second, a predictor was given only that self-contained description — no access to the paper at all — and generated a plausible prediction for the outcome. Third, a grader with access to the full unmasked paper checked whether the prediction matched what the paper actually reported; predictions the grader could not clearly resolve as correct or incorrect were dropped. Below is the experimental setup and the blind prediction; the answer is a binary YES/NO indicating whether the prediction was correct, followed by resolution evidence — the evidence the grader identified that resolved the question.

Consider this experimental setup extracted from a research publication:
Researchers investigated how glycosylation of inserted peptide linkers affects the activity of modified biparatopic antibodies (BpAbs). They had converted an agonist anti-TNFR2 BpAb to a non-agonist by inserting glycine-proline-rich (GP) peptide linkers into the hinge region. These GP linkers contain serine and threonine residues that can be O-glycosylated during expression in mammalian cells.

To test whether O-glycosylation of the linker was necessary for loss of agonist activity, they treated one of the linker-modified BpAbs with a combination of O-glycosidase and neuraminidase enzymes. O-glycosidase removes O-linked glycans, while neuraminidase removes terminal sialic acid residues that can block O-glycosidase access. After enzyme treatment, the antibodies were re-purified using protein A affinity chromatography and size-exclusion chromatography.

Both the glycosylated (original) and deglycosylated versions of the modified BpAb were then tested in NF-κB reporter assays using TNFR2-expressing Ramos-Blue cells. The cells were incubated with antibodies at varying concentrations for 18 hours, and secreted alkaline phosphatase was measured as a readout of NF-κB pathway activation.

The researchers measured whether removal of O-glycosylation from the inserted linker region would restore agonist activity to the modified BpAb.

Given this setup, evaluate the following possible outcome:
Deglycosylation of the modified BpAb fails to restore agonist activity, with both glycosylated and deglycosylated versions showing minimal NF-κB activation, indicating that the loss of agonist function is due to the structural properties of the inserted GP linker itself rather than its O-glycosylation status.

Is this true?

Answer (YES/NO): YES